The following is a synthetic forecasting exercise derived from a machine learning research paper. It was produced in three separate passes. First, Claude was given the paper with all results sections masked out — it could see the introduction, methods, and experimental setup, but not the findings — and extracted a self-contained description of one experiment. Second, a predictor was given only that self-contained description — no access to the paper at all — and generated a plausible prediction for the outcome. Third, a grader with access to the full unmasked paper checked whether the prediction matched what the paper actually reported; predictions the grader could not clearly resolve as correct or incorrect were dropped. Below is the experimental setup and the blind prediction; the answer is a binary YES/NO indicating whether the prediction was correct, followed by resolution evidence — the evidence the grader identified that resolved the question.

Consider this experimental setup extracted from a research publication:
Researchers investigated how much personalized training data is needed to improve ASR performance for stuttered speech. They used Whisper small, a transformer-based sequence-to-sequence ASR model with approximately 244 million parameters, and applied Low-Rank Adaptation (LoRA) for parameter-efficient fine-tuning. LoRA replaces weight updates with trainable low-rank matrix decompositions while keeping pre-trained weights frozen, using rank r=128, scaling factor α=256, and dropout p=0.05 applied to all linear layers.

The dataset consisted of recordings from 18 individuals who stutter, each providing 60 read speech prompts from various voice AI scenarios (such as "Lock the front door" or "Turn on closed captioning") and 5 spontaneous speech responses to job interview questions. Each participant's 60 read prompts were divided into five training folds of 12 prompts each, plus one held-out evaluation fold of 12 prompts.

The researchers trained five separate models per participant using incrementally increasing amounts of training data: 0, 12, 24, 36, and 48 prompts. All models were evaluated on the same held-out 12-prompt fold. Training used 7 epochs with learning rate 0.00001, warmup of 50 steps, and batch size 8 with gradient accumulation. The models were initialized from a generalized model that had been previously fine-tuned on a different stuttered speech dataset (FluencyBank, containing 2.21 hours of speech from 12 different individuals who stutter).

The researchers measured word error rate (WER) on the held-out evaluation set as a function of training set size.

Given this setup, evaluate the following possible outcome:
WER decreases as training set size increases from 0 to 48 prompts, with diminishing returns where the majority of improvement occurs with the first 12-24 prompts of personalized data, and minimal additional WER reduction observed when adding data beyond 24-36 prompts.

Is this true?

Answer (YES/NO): YES